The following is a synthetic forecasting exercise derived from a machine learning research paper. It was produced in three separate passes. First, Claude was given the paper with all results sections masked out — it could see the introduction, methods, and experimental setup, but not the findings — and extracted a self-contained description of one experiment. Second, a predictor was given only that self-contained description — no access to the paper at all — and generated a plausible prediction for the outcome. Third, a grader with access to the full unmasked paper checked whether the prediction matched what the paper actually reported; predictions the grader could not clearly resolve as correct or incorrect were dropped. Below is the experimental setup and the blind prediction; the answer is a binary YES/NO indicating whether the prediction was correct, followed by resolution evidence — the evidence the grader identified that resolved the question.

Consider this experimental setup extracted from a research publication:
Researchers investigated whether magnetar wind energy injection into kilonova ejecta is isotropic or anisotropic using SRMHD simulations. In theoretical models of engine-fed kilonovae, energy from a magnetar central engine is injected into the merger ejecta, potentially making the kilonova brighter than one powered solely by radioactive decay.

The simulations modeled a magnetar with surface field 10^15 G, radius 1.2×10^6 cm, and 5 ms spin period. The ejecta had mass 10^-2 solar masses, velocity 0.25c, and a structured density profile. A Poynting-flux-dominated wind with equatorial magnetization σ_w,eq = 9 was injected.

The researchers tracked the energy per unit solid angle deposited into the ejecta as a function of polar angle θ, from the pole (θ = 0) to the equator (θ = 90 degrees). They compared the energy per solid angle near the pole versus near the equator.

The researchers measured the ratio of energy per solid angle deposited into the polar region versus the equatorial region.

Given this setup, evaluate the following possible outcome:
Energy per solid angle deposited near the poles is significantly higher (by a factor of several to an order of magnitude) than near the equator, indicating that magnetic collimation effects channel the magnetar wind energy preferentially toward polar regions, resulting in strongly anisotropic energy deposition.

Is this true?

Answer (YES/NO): YES